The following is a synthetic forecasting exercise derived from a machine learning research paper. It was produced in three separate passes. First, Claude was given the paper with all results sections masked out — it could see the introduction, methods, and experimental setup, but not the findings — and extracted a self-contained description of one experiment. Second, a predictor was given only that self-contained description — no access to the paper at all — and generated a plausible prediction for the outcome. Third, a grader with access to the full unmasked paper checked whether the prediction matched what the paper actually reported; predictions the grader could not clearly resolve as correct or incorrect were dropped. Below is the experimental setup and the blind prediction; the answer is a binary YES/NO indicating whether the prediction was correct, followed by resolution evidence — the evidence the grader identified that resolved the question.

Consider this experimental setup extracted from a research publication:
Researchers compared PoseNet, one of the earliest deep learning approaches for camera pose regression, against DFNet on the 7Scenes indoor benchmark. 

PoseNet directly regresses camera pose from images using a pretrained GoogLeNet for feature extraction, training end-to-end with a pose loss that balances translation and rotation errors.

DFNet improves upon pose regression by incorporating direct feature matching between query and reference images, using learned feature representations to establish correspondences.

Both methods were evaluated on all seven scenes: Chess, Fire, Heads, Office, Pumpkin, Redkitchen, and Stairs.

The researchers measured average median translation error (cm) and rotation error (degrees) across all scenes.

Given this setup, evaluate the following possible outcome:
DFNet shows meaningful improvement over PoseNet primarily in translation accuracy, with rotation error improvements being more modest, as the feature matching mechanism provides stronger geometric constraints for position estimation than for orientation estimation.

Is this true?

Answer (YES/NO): NO